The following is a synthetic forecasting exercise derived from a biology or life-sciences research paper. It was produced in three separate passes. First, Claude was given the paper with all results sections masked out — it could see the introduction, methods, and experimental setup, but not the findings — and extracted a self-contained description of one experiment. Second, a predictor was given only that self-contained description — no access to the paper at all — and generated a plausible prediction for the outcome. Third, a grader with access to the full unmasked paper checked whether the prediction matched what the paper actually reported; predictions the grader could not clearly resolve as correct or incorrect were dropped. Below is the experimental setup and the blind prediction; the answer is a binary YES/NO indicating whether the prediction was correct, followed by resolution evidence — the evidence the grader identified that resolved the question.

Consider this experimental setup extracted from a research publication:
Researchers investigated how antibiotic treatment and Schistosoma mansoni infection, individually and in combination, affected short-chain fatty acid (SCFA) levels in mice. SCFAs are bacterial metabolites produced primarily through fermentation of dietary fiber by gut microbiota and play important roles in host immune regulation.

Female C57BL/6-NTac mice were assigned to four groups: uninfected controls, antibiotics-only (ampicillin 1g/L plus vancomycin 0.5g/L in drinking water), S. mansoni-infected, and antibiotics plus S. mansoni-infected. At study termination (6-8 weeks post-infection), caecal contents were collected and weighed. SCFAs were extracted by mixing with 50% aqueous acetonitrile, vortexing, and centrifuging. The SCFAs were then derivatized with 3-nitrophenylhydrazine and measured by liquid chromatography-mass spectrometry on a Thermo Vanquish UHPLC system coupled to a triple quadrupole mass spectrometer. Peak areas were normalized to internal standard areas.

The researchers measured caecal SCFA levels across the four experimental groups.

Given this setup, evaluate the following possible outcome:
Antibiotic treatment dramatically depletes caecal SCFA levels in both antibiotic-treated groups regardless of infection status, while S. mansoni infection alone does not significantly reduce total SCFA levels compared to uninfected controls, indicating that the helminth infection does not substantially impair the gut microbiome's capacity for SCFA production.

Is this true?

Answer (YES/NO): YES